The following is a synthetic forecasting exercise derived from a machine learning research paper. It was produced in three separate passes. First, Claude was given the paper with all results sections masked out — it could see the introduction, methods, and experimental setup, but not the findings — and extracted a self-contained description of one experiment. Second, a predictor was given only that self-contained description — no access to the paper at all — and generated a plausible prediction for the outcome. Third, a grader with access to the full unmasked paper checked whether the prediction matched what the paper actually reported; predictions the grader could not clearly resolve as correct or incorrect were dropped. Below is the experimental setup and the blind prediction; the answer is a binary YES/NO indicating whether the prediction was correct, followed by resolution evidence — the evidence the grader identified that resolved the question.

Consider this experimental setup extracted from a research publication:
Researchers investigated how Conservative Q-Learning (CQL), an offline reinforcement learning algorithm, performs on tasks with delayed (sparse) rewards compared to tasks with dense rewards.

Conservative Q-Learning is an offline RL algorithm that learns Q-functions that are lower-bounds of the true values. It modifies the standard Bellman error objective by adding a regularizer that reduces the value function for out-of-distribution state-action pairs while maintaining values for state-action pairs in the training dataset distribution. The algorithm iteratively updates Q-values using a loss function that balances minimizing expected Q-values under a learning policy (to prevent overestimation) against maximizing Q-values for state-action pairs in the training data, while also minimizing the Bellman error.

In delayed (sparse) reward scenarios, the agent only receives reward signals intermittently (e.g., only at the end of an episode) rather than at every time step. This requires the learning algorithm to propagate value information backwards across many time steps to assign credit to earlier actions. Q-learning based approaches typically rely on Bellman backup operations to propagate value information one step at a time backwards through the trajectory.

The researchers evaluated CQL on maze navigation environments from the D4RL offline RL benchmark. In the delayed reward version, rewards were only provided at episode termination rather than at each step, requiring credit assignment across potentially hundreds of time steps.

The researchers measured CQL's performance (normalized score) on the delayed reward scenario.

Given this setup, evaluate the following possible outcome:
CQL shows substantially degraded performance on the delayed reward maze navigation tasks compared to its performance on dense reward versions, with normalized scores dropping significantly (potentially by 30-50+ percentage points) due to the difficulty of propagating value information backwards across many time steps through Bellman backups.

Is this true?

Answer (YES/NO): NO